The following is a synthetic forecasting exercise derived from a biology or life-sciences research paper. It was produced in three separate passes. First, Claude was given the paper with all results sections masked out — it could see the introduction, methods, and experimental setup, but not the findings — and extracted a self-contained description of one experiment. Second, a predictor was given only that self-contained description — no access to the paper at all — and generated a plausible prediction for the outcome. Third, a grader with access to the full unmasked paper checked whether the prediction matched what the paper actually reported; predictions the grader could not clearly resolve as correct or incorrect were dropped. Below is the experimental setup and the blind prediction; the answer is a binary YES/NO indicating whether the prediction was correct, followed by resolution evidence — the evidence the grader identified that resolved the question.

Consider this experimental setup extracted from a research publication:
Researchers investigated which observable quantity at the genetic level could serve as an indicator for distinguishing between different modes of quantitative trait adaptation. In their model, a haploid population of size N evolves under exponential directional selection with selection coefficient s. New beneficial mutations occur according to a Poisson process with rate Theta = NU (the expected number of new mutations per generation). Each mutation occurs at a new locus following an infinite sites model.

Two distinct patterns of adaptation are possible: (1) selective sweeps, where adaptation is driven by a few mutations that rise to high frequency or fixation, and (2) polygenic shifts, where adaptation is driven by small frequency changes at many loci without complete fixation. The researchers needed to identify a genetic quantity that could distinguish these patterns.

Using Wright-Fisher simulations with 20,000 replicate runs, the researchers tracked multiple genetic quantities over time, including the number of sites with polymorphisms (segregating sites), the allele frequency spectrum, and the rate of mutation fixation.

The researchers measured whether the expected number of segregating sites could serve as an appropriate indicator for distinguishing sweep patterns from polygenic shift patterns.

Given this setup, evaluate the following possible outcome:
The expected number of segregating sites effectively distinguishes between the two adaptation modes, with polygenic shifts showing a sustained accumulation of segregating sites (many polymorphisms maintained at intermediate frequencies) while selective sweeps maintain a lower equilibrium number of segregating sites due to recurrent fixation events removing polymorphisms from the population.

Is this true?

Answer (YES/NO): YES